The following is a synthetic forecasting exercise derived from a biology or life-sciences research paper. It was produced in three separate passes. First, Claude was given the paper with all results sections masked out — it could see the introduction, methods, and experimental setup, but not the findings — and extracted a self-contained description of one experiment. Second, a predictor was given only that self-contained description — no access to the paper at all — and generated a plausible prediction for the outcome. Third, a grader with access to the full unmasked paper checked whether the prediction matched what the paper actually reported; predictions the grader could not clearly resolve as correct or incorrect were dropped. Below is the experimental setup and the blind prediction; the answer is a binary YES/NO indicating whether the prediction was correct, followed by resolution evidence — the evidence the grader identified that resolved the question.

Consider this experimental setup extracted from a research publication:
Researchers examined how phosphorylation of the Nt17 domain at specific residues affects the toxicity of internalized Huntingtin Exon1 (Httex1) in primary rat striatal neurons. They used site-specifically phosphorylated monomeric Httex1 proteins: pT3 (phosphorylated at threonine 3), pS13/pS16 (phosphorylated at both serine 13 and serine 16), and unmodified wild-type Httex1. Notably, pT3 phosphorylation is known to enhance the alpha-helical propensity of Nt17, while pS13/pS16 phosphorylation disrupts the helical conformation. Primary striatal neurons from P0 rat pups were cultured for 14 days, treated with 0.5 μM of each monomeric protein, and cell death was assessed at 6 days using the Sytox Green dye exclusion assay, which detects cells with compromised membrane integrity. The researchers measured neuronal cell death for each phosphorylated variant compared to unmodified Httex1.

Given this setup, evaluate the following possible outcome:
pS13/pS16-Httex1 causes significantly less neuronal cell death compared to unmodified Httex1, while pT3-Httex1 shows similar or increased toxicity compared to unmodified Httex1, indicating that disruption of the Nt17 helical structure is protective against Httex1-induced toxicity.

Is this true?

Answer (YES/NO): NO